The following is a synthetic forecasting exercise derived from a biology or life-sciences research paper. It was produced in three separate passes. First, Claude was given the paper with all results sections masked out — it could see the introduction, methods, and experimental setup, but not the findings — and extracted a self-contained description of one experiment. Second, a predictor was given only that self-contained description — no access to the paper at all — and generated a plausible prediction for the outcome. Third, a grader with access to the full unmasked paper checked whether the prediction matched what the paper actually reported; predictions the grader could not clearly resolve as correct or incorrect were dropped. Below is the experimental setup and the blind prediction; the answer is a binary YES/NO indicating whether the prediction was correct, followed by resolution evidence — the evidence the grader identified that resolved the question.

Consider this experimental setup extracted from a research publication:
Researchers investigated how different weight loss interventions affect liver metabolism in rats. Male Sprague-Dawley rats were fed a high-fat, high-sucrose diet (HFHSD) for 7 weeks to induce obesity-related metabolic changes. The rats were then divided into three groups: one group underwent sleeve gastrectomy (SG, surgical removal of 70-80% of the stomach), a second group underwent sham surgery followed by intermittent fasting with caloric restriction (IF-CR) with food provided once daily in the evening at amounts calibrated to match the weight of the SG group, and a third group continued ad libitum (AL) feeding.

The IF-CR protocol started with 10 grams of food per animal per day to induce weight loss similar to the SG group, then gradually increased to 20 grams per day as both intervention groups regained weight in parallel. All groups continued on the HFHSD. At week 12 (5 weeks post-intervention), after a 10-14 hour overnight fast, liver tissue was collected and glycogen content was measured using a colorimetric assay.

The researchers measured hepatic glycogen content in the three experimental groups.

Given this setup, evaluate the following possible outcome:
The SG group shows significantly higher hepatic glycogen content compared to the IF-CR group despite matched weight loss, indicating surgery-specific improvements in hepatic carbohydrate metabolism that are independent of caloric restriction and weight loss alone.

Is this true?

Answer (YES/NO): NO